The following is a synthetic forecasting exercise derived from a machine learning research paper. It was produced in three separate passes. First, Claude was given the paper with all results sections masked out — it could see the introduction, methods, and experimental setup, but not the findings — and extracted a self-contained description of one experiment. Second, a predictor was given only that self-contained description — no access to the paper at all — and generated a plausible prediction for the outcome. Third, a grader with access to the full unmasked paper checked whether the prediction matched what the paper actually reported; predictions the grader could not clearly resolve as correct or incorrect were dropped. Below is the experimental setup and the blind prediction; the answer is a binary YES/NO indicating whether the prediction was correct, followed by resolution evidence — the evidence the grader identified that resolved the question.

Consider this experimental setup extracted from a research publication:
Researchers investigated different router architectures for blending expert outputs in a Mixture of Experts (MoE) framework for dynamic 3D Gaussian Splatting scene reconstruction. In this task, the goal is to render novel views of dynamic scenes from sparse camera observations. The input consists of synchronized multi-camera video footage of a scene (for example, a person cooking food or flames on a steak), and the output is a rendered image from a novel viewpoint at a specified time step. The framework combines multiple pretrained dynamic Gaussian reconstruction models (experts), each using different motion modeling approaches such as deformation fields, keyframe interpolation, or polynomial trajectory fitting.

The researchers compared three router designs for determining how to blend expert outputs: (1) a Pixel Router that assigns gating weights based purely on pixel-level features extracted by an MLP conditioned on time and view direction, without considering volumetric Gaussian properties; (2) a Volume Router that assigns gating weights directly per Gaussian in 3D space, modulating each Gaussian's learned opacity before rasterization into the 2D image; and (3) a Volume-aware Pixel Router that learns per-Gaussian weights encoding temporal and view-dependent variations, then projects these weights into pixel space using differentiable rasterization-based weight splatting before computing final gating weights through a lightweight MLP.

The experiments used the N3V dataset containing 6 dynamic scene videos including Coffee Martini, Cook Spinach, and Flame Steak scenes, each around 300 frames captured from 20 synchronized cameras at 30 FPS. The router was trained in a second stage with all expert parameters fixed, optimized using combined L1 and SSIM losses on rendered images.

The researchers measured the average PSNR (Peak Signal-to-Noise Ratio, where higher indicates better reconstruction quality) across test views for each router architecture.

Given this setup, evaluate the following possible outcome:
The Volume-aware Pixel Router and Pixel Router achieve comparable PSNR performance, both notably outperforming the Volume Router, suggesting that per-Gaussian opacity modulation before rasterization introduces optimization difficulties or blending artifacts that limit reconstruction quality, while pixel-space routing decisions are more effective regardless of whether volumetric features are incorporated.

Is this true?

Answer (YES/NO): NO